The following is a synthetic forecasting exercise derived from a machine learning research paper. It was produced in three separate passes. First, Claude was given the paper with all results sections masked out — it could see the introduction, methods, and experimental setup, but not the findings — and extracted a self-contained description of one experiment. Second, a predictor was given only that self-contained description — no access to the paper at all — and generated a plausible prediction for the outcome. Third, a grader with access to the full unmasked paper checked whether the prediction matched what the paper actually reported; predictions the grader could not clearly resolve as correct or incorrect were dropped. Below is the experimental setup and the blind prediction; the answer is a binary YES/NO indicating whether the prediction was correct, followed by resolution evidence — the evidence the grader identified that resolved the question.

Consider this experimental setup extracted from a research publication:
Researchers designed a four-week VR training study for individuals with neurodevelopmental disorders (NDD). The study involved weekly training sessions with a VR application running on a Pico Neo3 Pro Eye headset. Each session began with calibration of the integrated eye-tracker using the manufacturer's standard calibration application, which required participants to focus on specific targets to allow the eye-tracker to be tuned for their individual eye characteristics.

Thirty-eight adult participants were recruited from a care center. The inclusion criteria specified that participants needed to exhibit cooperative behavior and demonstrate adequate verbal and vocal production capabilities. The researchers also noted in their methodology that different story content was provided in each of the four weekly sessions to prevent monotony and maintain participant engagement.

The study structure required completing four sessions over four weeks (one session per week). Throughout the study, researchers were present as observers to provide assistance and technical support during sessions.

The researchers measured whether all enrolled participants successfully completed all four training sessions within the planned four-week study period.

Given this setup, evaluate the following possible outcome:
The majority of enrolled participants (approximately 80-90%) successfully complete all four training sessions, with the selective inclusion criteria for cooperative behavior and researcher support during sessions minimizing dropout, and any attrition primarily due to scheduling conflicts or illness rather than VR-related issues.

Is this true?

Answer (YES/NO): NO